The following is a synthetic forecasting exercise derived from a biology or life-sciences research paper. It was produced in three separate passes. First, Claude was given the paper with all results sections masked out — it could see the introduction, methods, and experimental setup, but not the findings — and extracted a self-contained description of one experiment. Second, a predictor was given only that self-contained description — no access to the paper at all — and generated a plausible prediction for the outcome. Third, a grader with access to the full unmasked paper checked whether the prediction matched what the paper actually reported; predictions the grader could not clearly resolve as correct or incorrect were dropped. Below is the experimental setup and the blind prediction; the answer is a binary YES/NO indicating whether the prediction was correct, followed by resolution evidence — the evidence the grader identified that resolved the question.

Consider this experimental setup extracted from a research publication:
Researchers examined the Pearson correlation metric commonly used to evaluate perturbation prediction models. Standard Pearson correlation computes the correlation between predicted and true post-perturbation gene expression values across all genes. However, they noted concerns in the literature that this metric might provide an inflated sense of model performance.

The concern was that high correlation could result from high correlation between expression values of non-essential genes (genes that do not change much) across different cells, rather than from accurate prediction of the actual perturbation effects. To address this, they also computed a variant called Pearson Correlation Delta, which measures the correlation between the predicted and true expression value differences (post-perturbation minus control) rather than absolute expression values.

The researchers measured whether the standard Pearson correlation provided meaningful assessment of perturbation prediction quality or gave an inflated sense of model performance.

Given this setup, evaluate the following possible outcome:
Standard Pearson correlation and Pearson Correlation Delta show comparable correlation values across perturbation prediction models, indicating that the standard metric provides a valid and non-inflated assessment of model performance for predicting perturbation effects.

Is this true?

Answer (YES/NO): NO